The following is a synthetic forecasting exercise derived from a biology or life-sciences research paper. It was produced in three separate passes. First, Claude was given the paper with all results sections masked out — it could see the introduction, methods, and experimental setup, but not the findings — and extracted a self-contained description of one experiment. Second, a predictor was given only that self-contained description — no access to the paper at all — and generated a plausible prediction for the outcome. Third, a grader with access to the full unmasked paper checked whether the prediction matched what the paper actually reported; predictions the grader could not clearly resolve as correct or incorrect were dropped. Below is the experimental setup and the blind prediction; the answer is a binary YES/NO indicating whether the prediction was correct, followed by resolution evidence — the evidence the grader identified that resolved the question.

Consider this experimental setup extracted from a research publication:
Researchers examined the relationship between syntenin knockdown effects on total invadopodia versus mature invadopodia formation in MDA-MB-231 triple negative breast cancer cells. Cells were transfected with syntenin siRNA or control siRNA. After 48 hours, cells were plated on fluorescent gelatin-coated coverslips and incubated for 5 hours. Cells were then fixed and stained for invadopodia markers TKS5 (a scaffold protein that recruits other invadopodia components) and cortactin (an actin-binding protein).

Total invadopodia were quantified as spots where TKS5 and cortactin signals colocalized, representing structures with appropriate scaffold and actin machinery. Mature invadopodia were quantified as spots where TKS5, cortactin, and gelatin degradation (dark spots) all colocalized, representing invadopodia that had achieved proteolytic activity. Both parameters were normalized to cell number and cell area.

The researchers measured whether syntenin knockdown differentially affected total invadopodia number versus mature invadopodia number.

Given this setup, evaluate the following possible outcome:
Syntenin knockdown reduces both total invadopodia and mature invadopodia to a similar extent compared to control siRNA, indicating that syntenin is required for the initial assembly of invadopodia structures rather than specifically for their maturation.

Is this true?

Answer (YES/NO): NO